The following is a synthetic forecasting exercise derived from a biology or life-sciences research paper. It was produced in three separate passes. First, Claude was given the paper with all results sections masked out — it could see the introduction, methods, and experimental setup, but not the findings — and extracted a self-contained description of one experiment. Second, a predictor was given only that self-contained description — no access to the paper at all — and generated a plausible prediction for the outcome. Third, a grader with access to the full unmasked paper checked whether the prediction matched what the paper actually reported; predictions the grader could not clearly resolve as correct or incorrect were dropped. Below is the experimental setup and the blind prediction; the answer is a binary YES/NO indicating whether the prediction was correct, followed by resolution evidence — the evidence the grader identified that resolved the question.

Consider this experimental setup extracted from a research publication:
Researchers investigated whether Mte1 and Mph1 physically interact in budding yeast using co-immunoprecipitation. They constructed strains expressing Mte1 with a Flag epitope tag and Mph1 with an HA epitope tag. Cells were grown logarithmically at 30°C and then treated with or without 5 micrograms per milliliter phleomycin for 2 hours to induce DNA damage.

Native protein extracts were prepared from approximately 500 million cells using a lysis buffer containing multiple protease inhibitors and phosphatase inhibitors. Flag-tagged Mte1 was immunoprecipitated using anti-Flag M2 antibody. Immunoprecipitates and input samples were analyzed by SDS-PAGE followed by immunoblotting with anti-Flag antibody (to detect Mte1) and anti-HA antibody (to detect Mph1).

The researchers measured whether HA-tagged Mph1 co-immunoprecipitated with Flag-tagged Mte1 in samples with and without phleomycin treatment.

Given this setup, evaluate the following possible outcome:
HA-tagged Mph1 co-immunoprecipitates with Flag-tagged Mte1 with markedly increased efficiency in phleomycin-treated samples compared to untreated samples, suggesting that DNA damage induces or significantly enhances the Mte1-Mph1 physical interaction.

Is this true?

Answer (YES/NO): NO